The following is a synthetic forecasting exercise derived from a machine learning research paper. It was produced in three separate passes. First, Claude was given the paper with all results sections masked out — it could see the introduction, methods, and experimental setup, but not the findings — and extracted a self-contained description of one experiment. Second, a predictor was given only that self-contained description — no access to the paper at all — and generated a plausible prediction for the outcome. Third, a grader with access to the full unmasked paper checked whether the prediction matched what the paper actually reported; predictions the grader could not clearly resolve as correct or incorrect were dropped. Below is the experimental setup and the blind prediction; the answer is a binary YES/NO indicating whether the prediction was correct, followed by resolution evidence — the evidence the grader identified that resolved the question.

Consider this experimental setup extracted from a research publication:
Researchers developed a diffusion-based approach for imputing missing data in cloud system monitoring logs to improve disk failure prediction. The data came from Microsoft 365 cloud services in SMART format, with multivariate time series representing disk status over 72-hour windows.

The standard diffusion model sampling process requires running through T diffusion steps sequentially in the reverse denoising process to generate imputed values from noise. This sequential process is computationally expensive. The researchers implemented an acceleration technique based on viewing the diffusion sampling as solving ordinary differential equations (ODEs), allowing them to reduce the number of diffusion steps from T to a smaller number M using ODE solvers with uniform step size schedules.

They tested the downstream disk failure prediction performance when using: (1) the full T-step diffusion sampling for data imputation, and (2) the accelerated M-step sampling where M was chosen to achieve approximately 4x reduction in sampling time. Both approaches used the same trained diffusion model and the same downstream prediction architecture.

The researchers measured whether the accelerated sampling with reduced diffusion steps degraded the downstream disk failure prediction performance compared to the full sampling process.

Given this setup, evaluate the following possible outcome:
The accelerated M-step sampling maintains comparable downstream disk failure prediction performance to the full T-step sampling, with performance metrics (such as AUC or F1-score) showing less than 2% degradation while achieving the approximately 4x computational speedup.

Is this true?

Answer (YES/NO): NO